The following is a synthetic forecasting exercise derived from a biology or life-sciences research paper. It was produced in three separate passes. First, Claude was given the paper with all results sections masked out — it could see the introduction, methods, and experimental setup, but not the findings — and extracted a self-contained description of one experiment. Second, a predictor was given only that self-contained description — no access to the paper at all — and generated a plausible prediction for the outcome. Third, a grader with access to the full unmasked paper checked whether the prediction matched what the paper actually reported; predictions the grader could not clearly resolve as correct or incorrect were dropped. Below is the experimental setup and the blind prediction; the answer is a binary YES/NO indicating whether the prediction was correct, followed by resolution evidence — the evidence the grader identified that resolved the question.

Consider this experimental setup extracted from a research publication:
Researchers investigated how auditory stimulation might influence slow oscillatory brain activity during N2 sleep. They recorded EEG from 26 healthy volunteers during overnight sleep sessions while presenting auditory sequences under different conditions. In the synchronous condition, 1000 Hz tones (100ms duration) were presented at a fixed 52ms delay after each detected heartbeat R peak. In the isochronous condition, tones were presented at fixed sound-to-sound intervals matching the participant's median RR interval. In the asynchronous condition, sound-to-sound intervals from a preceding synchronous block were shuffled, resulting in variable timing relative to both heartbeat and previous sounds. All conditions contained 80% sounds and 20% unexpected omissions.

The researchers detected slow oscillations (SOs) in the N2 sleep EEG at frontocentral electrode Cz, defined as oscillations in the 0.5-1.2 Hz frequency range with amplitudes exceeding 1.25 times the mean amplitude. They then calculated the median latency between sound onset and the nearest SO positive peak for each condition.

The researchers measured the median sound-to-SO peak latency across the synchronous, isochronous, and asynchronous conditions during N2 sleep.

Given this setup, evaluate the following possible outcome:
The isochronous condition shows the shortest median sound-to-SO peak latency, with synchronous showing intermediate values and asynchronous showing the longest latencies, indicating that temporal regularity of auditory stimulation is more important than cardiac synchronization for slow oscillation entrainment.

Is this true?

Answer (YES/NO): NO